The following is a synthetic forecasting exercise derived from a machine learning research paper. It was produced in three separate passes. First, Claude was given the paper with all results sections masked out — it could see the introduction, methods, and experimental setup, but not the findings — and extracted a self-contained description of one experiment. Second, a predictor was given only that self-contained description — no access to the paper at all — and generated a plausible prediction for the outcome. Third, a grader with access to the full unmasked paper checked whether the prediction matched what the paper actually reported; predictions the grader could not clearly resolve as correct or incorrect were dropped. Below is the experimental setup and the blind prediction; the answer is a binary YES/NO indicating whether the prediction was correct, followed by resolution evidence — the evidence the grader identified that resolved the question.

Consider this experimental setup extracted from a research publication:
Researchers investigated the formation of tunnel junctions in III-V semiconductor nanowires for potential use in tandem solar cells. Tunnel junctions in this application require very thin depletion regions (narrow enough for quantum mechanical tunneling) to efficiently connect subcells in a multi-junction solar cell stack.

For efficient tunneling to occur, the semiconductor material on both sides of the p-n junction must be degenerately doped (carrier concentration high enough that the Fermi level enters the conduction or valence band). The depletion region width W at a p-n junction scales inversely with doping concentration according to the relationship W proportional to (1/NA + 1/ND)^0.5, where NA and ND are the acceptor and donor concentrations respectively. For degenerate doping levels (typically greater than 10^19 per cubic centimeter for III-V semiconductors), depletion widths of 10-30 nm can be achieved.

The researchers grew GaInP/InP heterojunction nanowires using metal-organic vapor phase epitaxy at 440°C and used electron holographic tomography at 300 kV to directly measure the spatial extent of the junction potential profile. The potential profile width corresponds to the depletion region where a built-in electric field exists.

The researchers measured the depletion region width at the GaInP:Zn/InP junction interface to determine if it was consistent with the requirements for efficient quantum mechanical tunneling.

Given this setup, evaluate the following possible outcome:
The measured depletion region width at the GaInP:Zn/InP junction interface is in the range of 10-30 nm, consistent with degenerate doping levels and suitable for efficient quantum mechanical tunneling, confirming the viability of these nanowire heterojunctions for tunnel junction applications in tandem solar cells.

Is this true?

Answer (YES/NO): YES